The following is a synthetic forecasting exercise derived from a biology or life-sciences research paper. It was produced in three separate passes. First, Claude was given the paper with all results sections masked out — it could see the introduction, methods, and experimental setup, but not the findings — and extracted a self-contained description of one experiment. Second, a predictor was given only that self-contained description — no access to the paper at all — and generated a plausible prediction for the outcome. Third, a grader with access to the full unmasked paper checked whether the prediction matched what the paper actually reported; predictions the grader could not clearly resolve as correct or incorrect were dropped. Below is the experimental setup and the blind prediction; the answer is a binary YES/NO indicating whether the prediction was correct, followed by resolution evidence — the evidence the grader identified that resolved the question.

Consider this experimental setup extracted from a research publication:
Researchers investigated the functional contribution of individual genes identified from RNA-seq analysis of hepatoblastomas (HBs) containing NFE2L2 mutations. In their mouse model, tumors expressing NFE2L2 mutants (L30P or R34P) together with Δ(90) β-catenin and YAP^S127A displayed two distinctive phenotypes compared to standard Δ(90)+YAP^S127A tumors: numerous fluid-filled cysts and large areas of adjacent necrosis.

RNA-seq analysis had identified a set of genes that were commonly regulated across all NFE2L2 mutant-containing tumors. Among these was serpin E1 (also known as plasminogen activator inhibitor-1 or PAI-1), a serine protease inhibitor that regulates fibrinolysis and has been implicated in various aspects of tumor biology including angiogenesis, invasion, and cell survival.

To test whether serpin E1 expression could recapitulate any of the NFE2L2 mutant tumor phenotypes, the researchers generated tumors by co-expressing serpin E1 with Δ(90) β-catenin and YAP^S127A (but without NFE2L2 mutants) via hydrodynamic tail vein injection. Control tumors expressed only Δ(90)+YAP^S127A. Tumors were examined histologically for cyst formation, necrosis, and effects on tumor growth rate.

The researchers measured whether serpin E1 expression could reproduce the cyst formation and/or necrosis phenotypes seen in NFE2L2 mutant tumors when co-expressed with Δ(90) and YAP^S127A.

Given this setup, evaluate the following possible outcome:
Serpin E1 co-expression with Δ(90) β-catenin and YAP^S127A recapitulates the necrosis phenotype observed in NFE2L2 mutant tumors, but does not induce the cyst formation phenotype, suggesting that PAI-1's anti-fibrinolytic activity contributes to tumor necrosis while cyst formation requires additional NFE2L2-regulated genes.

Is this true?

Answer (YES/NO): YES